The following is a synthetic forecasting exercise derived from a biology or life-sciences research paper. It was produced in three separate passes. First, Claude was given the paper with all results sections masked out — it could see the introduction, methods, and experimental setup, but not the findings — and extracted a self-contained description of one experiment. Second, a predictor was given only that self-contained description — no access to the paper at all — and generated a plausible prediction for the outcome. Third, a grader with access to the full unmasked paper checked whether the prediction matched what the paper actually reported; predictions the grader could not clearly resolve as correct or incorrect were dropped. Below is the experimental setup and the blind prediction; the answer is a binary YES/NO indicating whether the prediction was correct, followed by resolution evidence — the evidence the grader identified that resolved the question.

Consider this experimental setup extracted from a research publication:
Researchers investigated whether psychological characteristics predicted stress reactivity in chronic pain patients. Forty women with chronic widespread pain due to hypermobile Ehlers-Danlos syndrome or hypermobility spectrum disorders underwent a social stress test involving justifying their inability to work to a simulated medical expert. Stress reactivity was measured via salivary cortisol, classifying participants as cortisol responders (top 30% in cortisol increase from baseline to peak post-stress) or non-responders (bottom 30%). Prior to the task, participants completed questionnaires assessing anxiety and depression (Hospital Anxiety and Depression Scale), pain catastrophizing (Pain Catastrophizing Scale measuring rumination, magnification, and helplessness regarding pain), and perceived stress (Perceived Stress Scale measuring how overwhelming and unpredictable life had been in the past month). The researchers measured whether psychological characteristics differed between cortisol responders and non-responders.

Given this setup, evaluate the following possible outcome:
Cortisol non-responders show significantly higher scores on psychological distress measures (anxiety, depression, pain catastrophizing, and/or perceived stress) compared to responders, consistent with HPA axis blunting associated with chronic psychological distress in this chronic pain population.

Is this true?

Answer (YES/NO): NO